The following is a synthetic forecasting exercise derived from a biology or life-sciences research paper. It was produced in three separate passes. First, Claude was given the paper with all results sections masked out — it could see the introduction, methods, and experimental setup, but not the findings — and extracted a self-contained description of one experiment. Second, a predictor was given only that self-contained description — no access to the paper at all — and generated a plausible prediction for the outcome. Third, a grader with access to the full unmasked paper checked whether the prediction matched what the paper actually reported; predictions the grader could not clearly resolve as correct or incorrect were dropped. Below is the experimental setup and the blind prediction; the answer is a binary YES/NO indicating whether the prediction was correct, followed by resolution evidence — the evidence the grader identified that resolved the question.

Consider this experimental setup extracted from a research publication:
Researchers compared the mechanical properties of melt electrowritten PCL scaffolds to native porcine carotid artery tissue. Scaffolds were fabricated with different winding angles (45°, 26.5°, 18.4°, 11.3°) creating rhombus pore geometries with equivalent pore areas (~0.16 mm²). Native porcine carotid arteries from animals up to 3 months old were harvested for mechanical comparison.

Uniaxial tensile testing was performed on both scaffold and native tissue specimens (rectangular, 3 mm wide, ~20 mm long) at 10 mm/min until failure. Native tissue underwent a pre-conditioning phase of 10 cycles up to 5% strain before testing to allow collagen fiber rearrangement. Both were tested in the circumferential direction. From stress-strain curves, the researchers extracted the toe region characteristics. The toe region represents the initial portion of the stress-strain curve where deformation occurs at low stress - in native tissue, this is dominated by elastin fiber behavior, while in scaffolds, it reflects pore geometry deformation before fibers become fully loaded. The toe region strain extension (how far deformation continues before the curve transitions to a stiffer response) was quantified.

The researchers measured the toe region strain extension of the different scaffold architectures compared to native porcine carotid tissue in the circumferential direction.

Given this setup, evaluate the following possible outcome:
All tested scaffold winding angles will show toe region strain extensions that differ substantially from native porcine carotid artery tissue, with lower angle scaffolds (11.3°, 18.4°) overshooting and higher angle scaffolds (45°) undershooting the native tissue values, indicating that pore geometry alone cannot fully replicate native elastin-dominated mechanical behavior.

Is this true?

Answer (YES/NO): NO